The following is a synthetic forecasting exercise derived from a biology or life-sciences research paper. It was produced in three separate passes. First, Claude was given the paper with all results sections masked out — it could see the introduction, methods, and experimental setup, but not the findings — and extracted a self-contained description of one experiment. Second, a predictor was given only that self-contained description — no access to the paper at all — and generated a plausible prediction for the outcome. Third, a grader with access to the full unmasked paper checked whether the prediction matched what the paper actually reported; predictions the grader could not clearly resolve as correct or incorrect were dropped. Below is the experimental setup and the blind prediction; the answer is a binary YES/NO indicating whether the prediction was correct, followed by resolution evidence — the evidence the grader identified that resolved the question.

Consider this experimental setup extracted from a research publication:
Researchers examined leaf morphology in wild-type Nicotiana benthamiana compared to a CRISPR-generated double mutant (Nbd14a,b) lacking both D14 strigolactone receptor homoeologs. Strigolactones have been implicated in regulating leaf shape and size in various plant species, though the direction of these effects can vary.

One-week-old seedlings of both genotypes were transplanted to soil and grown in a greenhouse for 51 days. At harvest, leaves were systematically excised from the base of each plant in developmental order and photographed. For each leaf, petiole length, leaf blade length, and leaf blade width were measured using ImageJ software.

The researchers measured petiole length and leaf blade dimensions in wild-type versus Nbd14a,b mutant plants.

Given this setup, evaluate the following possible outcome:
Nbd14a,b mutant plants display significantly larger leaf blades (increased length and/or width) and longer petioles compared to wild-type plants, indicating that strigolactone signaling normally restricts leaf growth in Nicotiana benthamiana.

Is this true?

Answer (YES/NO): NO